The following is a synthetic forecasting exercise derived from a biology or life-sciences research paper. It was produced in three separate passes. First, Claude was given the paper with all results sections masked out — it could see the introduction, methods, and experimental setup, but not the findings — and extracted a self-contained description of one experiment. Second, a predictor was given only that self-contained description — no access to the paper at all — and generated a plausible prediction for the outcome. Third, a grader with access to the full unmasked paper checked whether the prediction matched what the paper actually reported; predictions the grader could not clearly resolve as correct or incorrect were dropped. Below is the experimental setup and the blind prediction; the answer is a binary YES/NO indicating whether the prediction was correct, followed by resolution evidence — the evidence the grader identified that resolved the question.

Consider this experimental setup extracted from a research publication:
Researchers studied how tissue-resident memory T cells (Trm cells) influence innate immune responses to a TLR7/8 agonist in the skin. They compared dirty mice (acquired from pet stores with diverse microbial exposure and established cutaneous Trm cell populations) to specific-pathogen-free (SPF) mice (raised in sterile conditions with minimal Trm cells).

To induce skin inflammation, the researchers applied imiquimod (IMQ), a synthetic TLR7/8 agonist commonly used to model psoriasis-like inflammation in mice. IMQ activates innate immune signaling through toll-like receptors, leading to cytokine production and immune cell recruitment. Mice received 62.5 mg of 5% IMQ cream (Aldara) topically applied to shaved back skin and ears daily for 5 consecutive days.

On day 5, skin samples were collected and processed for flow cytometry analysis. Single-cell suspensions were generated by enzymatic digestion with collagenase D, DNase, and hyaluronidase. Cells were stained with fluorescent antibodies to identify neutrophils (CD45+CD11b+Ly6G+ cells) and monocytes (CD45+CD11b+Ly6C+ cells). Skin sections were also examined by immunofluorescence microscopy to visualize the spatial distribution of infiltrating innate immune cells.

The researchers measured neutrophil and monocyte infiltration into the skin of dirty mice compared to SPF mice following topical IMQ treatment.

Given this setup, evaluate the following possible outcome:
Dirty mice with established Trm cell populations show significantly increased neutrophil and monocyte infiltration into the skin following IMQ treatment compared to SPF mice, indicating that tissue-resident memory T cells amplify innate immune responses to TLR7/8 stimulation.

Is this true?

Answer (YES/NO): NO